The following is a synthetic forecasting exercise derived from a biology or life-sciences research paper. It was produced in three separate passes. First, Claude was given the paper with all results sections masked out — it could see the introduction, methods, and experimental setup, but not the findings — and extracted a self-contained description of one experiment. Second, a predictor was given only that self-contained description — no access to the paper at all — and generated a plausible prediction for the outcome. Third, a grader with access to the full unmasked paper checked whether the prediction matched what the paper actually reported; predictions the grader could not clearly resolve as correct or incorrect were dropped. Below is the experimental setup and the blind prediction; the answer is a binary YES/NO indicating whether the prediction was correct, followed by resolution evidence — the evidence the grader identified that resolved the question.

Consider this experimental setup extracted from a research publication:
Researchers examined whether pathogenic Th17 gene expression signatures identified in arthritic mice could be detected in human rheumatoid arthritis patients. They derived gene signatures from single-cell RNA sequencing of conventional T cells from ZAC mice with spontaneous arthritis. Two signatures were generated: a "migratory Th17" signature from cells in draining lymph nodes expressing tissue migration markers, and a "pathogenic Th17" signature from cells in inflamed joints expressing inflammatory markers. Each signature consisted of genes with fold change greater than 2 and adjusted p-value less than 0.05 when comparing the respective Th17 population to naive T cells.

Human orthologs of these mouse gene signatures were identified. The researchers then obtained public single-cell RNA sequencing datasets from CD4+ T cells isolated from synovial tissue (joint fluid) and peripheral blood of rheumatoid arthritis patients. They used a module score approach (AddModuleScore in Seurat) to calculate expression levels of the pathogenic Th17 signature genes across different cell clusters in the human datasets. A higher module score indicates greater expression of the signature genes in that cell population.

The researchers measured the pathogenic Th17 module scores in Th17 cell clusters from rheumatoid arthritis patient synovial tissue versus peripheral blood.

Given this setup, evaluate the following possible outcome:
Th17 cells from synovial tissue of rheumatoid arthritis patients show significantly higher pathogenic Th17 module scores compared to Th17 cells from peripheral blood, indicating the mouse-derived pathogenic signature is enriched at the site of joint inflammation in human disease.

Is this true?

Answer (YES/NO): YES